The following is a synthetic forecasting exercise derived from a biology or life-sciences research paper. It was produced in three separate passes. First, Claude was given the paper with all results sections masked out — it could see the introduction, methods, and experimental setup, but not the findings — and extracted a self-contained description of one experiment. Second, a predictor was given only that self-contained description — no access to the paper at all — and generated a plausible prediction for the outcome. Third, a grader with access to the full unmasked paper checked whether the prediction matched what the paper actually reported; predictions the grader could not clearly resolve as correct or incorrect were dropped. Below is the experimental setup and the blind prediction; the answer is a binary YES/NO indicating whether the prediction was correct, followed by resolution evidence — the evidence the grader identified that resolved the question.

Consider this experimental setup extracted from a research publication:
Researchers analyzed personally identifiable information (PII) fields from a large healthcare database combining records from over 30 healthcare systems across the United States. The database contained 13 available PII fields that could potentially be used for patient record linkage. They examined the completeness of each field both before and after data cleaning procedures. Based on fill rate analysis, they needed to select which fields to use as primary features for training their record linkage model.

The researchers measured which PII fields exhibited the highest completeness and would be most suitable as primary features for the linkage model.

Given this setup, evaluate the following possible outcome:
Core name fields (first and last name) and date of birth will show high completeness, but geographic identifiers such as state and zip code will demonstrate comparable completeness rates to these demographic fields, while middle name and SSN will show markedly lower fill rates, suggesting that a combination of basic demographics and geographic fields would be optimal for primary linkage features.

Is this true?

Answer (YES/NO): YES